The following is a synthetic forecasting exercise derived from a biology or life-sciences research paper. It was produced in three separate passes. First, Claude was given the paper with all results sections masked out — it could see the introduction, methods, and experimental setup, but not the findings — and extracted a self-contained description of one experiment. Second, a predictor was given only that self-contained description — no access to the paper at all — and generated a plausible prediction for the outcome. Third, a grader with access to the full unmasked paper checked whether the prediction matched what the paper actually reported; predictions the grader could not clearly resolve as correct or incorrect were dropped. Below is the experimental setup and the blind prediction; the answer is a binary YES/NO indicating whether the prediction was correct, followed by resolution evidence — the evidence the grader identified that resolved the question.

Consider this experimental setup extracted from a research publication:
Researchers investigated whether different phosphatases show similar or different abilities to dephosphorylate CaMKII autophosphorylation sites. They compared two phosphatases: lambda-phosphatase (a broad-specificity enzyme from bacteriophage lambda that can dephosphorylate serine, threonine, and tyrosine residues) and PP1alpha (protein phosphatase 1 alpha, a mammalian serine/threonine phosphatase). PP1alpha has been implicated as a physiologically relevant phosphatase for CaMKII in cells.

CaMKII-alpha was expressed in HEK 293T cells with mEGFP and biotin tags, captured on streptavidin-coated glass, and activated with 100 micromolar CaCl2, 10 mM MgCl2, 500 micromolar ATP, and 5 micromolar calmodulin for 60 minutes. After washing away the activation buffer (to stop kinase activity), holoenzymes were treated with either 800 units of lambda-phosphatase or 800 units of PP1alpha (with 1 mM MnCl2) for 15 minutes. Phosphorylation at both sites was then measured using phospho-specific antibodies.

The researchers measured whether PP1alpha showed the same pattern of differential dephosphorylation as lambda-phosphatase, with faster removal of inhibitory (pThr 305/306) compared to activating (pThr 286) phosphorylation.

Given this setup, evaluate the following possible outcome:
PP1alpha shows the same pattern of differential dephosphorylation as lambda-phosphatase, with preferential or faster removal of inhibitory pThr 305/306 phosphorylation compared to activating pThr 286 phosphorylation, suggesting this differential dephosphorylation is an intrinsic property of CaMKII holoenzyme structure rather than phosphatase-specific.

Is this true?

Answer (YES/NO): YES